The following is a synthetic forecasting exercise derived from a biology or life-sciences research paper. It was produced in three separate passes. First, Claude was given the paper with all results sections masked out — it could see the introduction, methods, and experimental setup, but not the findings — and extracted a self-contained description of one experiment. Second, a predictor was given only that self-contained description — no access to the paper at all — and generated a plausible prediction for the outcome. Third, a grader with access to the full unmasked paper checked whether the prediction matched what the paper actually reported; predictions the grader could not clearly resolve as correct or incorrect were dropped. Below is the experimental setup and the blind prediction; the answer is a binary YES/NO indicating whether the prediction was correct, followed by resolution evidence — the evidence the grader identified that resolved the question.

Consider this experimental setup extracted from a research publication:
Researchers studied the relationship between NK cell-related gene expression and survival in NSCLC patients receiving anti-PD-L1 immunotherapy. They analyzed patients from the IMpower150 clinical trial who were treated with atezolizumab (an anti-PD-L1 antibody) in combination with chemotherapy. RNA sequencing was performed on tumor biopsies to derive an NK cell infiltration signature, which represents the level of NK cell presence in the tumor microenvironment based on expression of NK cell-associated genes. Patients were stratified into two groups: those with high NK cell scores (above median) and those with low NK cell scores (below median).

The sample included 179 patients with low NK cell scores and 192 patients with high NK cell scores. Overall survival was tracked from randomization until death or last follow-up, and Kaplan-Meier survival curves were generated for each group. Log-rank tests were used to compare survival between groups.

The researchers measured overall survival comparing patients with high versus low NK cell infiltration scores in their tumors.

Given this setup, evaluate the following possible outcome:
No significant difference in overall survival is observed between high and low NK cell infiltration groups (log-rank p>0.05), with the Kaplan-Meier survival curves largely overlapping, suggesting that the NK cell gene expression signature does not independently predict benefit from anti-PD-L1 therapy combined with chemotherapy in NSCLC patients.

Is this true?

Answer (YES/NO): NO